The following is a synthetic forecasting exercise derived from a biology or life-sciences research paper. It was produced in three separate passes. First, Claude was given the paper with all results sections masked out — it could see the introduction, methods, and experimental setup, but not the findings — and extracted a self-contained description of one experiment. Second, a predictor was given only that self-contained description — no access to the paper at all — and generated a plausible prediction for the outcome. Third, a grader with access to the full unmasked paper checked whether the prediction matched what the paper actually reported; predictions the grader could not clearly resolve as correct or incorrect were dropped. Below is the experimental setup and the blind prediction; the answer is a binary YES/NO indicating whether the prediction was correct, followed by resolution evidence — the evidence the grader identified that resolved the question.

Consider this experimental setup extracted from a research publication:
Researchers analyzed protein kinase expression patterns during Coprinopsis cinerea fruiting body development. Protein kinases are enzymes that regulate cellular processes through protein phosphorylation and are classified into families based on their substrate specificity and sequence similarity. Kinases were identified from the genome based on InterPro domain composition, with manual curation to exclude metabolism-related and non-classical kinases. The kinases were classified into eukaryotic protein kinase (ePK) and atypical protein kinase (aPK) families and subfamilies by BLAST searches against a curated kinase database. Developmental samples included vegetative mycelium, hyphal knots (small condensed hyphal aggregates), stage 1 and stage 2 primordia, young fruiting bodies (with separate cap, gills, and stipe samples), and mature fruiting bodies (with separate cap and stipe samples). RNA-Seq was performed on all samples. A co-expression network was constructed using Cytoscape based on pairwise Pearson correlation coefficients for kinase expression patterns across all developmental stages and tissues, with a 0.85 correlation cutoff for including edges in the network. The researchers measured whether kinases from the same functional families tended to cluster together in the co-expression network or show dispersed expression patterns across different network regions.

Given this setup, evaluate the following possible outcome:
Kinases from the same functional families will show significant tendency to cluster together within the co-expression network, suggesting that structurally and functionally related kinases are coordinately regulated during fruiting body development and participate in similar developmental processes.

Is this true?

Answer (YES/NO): NO